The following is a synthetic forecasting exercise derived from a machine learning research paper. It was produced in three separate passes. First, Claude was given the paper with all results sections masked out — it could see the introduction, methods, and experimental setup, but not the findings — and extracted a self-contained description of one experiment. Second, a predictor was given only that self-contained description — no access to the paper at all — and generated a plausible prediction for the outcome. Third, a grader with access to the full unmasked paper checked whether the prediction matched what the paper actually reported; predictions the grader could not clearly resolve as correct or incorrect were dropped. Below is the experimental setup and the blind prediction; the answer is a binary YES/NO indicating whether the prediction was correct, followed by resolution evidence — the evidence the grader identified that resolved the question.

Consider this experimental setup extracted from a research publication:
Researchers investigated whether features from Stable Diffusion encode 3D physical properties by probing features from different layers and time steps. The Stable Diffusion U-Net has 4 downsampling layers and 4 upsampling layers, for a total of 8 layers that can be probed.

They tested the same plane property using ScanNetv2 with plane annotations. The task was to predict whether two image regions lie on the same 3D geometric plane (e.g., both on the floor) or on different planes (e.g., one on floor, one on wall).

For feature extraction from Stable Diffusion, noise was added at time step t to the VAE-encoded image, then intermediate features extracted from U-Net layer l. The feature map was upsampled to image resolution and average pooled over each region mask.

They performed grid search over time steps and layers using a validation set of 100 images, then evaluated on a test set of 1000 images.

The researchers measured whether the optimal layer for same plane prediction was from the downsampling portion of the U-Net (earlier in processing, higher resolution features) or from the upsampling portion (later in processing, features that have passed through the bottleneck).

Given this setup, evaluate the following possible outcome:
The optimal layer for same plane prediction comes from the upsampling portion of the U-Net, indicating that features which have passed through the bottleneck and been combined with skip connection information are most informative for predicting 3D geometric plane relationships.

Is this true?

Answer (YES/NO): YES